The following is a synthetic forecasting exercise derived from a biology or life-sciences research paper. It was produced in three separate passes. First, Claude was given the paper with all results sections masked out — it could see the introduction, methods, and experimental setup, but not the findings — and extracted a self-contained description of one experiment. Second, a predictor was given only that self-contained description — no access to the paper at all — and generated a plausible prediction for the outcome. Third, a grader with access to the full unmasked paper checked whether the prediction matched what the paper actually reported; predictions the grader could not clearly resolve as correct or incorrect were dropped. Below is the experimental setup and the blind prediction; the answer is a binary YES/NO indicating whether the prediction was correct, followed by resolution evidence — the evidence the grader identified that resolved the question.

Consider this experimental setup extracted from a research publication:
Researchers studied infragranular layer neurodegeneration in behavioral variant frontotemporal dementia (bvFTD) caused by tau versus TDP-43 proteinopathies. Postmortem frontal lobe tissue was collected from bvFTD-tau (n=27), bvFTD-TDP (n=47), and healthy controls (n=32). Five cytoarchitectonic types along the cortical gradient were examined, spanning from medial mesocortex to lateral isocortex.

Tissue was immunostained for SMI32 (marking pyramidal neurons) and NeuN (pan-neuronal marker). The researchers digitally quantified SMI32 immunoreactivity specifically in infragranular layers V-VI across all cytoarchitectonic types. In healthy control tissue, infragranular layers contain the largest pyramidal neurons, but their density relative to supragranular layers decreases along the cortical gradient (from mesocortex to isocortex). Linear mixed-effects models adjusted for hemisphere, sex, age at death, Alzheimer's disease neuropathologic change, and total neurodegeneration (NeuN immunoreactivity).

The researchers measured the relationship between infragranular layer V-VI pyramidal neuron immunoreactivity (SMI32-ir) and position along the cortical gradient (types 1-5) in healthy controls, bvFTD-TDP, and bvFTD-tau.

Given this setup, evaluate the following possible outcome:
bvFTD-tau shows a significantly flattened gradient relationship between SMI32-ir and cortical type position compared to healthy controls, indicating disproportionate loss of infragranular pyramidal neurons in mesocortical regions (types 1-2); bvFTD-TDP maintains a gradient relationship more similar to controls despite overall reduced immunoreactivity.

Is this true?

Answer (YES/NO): NO